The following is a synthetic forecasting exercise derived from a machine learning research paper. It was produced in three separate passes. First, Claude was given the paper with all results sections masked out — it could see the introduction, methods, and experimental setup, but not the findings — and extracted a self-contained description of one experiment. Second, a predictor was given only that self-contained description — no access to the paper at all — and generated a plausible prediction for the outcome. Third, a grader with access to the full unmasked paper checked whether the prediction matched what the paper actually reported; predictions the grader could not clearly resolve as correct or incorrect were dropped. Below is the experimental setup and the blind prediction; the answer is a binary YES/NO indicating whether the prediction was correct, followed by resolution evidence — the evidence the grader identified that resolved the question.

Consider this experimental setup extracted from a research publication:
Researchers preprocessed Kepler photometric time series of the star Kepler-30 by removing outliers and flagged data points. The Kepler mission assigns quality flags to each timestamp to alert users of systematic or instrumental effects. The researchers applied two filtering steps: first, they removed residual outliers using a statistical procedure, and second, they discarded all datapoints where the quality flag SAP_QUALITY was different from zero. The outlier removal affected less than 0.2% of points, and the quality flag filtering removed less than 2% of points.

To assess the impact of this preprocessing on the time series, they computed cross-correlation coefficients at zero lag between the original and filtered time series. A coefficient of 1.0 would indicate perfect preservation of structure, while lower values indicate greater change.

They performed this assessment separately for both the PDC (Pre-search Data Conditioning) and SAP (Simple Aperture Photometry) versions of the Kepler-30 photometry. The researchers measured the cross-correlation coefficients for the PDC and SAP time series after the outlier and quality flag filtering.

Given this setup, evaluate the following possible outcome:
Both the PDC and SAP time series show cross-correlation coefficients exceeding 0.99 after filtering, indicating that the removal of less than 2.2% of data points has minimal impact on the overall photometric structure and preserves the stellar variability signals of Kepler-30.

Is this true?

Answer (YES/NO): NO